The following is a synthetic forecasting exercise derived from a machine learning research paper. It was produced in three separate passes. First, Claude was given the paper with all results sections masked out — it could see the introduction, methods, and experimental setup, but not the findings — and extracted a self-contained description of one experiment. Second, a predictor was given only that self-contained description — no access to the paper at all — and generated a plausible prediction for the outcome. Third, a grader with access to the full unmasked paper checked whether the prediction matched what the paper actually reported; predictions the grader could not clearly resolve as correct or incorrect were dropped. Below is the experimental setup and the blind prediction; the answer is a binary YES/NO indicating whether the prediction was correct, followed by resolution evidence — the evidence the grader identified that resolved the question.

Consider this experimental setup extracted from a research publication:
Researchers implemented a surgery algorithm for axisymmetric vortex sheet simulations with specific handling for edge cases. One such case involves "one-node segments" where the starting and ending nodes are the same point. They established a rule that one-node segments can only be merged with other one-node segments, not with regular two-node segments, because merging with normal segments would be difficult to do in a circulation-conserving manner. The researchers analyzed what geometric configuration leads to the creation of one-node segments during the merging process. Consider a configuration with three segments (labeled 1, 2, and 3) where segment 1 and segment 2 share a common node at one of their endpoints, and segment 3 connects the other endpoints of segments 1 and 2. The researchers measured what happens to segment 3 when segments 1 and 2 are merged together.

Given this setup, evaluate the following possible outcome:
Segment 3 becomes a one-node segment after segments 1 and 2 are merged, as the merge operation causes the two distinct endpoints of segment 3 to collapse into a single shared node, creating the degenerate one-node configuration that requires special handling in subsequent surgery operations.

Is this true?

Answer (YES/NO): YES